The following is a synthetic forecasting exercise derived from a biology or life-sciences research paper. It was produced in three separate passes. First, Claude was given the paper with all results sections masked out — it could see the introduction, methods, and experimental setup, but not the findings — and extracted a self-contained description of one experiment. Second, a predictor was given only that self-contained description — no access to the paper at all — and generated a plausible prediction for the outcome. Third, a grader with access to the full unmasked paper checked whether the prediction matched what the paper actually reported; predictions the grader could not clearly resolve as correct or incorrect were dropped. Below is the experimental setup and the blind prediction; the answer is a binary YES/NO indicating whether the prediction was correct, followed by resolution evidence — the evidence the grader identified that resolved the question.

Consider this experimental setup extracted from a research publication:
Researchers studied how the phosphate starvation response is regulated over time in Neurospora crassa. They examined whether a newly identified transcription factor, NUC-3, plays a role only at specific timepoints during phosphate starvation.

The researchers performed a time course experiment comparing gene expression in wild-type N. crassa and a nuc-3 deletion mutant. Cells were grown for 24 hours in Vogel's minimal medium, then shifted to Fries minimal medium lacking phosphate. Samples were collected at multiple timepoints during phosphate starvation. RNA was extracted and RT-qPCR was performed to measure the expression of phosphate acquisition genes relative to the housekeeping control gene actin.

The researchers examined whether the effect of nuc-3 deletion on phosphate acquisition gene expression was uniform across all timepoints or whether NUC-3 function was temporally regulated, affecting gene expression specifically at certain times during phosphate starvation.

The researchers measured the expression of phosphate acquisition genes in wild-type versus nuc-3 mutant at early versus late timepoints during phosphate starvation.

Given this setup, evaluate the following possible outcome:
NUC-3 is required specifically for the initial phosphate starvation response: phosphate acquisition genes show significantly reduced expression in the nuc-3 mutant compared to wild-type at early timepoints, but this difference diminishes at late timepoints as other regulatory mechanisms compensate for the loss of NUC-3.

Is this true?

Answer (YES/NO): NO